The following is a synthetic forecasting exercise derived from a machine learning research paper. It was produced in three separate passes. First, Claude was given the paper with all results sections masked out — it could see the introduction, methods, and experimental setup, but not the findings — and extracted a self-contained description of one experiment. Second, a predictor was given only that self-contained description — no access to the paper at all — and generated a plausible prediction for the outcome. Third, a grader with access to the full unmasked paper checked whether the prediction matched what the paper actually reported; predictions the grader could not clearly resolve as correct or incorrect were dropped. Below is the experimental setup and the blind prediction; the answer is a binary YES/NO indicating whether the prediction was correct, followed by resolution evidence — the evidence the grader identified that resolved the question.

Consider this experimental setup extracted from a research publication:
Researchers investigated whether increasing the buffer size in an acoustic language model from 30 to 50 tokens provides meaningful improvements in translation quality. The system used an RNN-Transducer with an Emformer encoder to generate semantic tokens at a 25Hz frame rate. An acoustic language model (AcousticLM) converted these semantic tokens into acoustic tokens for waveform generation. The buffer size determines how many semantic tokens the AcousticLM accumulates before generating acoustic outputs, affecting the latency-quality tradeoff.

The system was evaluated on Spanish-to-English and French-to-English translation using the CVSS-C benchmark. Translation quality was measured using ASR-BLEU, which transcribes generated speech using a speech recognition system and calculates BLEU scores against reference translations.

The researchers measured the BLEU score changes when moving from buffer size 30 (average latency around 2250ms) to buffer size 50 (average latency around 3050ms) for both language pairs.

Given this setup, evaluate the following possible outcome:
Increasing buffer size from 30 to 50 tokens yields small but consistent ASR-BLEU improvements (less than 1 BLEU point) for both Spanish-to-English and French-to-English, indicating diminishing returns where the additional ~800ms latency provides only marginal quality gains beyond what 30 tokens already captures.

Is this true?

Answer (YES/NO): YES